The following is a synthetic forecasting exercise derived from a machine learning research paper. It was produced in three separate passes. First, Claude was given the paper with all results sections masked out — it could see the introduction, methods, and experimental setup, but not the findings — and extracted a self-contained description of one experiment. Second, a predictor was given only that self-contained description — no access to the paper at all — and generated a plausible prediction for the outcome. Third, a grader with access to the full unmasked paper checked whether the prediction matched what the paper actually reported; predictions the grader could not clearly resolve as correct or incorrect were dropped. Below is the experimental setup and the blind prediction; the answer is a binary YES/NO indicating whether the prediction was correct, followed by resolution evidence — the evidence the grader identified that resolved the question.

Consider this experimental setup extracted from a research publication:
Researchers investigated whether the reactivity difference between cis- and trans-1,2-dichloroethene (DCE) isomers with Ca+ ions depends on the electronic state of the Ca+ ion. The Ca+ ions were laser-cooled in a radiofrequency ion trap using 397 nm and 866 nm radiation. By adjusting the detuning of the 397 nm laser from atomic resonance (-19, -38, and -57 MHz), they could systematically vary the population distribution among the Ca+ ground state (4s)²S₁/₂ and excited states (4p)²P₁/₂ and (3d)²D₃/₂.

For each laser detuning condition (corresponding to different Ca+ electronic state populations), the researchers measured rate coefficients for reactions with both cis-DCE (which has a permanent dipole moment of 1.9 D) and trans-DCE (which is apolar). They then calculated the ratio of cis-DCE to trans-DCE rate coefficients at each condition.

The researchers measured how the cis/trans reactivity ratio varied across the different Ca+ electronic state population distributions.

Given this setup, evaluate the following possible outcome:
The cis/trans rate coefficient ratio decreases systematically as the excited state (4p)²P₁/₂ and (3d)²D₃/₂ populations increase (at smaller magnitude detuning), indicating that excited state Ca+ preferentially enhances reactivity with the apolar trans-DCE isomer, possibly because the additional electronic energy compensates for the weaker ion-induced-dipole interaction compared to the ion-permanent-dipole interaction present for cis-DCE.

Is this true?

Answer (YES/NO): NO